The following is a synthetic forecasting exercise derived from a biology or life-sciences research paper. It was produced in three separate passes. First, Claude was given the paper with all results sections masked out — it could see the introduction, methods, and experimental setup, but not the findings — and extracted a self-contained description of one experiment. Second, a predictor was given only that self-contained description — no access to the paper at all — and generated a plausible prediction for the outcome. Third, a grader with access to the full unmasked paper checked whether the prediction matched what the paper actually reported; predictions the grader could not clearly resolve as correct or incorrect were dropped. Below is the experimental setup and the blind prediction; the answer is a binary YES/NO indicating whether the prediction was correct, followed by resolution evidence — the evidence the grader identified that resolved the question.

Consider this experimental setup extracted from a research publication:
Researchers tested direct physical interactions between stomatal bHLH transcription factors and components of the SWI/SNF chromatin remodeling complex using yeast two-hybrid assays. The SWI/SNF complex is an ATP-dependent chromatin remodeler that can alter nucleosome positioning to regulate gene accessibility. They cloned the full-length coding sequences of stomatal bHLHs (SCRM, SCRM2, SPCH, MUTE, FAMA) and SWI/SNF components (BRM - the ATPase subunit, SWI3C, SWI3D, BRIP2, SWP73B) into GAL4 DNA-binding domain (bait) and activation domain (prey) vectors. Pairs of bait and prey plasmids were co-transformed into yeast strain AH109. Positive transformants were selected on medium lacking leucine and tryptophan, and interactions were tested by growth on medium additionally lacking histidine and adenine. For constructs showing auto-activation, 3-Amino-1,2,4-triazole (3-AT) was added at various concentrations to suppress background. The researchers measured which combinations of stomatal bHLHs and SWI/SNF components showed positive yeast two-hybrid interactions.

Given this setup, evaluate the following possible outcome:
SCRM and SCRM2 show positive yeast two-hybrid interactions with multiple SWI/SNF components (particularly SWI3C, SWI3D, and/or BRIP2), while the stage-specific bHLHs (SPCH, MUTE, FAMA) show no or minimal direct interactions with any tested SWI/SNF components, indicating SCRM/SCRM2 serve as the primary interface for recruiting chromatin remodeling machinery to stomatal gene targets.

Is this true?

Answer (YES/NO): NO